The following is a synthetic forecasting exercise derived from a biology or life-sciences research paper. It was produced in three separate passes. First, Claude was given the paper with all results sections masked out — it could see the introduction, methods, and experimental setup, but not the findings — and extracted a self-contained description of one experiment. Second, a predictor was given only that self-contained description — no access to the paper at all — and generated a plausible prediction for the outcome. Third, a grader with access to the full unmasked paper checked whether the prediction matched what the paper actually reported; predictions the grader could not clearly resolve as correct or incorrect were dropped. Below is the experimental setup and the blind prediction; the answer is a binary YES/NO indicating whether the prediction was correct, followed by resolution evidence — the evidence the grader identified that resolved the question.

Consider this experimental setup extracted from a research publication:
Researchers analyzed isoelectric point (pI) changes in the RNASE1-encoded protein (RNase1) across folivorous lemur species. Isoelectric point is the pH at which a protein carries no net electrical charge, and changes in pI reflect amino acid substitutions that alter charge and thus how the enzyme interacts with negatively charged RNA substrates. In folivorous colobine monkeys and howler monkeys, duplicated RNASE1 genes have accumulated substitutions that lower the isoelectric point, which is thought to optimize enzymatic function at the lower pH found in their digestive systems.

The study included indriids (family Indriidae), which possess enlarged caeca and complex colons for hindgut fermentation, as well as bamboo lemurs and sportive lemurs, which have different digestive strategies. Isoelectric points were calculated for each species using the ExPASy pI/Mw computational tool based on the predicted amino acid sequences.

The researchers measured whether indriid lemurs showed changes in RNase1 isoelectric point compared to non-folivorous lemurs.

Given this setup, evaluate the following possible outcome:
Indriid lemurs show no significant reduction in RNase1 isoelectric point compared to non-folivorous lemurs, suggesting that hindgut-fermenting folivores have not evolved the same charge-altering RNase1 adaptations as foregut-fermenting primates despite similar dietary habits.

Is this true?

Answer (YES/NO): NO